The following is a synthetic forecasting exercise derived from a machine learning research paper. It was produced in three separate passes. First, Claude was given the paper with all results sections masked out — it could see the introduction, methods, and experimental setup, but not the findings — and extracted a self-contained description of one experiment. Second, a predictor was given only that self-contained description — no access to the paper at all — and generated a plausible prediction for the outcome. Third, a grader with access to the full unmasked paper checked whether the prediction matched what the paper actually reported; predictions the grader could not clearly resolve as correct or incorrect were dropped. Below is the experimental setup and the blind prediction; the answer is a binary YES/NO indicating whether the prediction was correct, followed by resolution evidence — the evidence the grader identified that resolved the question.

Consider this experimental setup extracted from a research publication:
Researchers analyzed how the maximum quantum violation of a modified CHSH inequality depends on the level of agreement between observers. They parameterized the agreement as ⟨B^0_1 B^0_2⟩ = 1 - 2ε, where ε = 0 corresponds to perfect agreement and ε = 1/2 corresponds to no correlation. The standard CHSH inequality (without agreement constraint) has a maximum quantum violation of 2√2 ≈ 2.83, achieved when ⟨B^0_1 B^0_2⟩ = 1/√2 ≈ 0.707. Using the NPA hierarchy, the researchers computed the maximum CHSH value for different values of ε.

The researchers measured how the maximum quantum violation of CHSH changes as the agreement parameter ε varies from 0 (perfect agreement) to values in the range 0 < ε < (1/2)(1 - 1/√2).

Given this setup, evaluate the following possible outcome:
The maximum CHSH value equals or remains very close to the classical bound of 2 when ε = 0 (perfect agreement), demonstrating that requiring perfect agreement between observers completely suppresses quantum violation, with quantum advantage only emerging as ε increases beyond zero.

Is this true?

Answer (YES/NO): NO